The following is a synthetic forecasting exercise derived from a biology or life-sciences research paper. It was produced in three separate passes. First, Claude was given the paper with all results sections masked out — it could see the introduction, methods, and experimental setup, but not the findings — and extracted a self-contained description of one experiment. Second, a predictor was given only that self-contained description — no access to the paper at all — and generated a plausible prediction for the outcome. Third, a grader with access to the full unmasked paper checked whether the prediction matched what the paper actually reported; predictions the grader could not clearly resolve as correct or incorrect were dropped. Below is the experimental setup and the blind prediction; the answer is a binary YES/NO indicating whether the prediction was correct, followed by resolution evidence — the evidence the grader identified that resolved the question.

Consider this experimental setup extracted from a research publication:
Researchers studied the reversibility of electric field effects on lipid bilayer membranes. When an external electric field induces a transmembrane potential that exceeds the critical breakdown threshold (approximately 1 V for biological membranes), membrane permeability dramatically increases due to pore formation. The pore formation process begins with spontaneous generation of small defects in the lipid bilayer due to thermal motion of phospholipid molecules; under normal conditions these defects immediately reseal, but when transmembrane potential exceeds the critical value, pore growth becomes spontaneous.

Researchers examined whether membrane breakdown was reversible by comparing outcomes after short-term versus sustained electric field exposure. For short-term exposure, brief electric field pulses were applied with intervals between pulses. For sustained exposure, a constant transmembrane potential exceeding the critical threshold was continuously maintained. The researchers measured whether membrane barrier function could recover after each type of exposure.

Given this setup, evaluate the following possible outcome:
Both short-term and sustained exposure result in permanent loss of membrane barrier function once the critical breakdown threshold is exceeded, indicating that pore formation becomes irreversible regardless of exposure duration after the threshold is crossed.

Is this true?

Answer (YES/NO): NO